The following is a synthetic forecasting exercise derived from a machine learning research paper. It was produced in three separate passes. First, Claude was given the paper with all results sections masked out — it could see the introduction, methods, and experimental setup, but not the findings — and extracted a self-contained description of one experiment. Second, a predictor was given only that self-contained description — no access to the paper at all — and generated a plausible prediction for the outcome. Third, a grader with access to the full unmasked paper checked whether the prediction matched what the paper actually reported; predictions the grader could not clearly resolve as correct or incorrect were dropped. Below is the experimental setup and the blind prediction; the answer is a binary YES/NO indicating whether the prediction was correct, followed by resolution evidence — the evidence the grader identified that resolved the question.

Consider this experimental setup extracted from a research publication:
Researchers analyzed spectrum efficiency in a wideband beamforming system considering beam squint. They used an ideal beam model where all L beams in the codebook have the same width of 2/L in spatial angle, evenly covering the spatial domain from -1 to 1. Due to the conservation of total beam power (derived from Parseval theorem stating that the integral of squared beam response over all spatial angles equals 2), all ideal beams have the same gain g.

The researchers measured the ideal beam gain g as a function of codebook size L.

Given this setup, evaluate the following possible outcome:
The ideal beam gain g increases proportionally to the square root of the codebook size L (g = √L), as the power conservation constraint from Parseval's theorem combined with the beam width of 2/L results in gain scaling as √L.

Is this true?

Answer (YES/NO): NO